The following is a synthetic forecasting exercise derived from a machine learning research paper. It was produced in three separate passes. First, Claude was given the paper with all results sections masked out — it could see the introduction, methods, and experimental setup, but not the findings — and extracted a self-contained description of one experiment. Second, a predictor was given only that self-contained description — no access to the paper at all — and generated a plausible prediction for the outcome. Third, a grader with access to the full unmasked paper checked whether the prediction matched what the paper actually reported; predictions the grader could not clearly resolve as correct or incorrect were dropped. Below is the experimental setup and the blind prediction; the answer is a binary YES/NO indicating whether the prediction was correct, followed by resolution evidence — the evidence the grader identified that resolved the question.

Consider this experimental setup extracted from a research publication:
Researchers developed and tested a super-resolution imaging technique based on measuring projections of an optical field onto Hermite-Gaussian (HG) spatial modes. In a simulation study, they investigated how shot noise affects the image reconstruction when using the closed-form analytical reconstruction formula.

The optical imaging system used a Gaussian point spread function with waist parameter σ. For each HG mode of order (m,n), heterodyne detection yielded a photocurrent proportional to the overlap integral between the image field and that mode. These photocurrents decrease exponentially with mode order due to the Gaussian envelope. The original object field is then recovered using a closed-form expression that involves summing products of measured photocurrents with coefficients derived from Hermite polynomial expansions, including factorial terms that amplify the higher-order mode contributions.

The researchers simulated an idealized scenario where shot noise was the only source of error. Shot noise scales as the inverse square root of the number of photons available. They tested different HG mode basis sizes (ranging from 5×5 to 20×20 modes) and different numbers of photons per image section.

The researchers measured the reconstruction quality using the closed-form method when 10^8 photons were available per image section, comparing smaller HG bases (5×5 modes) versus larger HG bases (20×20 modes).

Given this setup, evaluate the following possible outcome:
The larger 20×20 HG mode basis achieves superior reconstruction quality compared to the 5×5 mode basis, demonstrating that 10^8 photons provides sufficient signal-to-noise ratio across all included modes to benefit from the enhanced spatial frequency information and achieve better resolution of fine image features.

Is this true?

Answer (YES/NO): NO